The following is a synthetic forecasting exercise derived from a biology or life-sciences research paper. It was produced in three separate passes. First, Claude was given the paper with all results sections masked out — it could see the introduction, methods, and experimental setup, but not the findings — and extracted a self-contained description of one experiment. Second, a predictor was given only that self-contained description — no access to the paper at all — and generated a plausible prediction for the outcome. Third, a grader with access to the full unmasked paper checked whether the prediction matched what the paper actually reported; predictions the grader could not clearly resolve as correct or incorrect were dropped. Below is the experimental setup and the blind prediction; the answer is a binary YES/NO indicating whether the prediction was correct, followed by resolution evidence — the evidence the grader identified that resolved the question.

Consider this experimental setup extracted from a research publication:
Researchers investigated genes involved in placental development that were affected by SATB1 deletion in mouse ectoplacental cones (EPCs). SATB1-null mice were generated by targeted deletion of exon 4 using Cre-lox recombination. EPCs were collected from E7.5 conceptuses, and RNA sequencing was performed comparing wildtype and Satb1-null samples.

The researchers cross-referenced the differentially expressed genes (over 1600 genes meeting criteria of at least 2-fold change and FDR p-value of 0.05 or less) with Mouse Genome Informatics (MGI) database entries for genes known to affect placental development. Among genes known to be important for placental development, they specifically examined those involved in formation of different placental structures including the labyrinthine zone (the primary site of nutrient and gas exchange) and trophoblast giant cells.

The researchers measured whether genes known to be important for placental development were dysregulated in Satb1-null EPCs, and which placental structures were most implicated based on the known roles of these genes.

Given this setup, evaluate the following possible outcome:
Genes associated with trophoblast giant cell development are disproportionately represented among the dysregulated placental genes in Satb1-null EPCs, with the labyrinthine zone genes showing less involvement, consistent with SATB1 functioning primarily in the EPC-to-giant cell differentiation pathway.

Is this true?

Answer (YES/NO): NO